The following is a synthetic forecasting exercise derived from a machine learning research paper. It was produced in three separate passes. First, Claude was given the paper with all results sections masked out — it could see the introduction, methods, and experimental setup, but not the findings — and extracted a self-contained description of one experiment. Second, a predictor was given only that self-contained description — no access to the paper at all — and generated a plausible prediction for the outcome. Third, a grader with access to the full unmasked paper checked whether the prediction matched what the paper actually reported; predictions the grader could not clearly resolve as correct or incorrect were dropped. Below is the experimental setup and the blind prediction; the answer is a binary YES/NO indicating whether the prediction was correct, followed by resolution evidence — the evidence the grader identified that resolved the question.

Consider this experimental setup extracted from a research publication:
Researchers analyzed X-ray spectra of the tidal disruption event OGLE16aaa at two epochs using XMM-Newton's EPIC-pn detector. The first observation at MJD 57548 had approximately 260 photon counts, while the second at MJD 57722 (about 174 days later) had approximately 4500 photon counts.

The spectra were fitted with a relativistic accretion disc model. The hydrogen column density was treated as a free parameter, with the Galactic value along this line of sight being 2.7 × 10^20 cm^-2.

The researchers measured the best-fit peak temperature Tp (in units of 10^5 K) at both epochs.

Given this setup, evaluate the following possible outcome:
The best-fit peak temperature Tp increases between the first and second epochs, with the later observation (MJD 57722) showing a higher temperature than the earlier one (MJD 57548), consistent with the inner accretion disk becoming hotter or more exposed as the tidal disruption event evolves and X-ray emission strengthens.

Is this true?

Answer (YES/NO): YES